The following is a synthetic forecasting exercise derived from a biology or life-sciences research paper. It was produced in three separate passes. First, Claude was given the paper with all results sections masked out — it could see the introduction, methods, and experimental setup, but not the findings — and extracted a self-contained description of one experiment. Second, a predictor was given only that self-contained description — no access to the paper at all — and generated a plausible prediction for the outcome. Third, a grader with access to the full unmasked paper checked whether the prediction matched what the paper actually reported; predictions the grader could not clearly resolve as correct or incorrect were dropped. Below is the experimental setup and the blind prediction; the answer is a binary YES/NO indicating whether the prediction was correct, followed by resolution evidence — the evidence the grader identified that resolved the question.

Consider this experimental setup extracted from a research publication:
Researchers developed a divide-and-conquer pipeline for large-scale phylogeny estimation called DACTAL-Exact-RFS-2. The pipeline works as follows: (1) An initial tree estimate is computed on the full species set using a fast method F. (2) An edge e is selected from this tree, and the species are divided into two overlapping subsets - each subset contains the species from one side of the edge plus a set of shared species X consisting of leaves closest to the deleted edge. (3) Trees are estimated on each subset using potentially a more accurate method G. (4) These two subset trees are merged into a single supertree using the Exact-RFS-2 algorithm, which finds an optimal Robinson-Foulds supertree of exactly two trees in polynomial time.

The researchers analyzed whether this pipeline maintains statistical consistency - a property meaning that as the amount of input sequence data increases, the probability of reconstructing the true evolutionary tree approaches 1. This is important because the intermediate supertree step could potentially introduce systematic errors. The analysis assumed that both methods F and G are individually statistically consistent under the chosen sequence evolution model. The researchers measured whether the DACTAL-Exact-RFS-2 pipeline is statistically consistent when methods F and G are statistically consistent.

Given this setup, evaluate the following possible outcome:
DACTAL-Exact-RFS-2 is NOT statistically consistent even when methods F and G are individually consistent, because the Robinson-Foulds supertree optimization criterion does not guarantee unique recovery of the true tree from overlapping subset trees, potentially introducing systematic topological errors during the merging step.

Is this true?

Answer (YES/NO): NO